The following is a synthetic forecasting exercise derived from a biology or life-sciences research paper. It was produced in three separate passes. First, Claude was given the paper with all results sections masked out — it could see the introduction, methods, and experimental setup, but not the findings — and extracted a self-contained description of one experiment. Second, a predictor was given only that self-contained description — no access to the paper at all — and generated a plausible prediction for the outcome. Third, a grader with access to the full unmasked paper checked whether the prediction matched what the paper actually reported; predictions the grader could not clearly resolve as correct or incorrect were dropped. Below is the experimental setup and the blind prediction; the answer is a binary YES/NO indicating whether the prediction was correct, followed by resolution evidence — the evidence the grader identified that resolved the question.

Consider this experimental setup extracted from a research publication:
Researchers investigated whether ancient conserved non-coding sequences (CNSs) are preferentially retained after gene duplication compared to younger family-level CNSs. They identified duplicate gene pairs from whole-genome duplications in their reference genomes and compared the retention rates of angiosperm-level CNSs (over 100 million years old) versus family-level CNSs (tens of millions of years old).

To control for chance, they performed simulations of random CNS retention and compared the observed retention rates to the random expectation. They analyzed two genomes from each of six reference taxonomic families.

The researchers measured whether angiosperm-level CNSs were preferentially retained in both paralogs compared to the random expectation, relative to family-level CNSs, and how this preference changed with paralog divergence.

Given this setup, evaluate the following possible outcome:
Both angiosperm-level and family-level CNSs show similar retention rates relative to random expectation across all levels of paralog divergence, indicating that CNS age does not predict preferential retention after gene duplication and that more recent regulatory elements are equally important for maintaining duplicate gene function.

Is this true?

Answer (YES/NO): NO